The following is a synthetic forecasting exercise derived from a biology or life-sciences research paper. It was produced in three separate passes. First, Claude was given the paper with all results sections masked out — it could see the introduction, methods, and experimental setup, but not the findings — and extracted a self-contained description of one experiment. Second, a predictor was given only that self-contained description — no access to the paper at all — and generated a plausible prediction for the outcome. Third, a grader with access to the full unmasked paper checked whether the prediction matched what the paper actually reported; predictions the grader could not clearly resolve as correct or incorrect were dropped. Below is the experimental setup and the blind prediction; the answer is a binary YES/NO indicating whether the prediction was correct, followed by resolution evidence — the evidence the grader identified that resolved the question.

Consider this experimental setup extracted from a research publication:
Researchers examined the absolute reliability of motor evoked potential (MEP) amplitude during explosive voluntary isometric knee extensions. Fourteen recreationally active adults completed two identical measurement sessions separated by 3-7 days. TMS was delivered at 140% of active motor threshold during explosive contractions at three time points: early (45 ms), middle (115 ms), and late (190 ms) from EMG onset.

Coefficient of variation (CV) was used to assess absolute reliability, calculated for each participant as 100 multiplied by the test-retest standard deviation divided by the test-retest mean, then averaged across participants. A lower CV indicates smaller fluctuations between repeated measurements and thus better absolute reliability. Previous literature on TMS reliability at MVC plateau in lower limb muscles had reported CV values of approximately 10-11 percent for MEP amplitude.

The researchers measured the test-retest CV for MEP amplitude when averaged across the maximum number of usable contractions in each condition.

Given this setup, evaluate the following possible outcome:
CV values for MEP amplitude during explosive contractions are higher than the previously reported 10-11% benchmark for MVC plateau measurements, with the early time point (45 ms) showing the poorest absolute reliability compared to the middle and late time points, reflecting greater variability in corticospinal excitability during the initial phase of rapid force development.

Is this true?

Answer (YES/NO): NO